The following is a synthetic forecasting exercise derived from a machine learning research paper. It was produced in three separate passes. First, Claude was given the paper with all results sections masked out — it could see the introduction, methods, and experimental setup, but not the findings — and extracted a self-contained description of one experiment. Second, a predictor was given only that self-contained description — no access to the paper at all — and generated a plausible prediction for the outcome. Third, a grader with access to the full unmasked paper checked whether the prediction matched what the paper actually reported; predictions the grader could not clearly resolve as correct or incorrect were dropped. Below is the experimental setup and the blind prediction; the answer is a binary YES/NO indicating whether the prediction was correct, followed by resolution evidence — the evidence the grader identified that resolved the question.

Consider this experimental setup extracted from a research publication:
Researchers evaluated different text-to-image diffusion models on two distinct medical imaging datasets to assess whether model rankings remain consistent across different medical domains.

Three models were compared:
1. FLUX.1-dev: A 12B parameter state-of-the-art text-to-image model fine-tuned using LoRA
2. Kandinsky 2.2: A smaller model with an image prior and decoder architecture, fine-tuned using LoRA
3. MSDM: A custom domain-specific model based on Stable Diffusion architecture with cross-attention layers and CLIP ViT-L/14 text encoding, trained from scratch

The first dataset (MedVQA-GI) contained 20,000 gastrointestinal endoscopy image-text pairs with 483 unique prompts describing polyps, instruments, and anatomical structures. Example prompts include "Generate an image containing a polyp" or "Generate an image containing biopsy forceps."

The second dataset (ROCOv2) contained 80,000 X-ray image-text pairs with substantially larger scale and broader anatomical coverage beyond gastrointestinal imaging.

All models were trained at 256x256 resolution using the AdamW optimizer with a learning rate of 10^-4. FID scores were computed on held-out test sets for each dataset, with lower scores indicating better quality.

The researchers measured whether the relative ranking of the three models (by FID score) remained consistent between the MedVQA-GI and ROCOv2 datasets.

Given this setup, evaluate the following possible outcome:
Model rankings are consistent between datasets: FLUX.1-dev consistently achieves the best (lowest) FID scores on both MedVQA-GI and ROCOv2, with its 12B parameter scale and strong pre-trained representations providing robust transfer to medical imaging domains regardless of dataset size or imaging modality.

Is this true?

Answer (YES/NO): YES